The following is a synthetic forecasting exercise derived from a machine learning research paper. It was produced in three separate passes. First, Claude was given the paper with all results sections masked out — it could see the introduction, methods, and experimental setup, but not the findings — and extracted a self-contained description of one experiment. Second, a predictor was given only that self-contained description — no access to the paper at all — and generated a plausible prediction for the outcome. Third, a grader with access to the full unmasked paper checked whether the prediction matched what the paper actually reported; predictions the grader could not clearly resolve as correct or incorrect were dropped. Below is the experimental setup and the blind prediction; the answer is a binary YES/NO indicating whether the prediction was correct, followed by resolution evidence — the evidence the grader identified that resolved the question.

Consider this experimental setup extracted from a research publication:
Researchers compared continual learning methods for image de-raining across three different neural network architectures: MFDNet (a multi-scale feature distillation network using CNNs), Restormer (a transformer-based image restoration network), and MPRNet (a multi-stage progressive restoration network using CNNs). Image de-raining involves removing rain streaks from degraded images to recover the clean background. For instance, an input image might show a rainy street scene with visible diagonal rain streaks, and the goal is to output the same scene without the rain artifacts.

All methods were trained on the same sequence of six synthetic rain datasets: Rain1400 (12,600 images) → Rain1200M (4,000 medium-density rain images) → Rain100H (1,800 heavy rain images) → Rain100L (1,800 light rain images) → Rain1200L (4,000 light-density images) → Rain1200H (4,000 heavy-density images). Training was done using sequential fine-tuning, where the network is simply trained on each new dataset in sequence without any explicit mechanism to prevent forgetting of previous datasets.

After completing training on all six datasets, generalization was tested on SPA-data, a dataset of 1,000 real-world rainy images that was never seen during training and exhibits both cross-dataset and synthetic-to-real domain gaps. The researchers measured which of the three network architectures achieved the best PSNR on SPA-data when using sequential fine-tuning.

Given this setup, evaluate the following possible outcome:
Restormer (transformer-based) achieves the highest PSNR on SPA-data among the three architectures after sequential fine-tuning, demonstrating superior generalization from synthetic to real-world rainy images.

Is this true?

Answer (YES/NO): NO